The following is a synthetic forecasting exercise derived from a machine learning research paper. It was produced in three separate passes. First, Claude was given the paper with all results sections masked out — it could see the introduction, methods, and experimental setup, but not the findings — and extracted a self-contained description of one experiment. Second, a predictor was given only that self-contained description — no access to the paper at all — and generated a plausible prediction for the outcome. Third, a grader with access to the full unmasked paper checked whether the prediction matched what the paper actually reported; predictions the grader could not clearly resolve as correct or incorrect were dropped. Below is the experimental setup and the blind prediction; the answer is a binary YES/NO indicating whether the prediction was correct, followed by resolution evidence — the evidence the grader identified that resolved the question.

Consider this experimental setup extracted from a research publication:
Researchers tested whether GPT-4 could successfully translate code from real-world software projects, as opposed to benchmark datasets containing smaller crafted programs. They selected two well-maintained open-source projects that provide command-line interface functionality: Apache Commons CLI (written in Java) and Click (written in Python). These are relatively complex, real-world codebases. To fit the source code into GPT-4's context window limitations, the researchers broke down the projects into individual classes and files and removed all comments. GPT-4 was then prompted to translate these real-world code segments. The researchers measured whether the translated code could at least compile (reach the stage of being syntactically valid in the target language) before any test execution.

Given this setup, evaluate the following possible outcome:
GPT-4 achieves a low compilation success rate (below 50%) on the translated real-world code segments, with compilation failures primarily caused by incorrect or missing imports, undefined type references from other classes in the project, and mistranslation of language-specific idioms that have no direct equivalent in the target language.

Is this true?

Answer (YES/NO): NO